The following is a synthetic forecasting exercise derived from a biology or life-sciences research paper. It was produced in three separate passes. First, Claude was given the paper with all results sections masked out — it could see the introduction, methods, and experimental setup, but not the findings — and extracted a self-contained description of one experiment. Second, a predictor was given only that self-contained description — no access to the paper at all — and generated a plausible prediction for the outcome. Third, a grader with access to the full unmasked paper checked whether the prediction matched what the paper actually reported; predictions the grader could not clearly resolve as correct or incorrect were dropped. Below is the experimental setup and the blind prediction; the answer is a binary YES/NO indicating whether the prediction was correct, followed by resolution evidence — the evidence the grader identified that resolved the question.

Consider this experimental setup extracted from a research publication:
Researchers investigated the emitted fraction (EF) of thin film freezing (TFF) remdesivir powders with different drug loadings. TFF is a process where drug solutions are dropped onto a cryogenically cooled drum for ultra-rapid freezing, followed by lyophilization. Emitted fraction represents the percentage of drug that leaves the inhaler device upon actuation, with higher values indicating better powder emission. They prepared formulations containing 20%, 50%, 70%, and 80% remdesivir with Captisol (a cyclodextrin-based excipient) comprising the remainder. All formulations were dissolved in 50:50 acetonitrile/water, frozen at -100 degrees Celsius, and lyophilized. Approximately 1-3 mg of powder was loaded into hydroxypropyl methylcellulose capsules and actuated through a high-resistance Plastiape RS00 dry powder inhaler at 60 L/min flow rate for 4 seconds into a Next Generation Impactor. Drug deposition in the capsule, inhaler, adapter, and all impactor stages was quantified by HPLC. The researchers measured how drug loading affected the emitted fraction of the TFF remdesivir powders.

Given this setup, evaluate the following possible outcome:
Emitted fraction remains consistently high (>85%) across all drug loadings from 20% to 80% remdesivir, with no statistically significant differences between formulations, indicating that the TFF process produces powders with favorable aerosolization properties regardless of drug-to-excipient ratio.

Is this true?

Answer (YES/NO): YES